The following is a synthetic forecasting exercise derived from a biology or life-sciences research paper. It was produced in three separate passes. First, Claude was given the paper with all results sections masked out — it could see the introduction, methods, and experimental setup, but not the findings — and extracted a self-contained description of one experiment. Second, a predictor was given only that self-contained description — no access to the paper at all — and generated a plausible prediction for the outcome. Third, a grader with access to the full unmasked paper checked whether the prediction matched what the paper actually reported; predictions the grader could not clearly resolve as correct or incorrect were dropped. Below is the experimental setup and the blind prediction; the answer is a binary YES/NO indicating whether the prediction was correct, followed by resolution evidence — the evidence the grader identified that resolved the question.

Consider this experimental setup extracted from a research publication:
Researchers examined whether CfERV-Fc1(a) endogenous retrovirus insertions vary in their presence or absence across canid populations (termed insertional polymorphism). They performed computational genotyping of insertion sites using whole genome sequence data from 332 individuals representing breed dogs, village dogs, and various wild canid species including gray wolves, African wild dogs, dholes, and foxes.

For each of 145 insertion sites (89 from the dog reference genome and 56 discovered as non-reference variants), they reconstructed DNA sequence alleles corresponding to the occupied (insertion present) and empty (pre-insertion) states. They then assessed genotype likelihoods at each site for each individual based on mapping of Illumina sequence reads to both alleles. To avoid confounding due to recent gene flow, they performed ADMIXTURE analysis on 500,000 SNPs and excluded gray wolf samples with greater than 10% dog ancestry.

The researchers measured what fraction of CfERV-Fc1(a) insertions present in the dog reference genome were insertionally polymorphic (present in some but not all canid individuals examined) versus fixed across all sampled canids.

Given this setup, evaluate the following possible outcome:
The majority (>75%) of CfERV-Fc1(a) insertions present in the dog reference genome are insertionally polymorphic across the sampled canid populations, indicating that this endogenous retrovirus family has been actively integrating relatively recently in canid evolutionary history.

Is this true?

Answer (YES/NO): NO